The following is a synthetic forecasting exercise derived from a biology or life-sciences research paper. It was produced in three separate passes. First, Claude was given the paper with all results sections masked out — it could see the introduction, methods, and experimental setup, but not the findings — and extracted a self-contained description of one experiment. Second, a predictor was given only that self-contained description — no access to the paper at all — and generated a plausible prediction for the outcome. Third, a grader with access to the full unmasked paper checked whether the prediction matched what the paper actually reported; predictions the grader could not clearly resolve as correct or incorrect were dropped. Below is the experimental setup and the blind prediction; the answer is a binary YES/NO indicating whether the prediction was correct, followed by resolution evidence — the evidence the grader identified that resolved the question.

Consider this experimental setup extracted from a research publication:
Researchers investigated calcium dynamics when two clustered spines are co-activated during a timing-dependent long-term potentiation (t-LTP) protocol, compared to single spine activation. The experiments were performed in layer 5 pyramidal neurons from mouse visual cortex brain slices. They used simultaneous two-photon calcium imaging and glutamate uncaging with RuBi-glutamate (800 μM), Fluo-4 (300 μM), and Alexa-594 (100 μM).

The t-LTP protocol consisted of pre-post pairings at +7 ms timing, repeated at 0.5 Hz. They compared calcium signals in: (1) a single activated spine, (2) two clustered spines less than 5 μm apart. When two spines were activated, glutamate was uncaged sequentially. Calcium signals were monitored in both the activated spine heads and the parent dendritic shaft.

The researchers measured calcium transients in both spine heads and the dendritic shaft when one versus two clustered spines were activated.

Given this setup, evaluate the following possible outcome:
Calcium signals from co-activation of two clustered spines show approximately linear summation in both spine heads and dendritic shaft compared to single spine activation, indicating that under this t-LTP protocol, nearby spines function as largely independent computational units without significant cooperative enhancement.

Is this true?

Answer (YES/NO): NO